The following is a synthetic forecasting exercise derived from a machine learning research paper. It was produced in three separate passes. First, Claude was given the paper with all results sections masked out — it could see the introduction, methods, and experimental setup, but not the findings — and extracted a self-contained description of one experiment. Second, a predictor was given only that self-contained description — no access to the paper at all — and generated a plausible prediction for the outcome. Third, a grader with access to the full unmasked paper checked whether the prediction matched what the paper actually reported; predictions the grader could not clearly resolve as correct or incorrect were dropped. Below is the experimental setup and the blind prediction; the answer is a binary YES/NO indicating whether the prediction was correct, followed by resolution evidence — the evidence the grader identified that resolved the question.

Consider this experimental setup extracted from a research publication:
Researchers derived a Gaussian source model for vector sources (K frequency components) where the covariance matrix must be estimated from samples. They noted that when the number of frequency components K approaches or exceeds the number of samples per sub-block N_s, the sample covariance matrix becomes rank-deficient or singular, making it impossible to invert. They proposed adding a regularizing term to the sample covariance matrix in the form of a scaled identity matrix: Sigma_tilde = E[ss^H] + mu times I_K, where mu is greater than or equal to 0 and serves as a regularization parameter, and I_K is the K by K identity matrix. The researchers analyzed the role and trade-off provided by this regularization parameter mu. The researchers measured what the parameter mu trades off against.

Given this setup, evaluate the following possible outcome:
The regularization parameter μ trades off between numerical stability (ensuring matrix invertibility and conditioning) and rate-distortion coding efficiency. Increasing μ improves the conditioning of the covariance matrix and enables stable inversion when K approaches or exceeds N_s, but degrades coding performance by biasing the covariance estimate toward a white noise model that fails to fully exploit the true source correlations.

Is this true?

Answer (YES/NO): NO